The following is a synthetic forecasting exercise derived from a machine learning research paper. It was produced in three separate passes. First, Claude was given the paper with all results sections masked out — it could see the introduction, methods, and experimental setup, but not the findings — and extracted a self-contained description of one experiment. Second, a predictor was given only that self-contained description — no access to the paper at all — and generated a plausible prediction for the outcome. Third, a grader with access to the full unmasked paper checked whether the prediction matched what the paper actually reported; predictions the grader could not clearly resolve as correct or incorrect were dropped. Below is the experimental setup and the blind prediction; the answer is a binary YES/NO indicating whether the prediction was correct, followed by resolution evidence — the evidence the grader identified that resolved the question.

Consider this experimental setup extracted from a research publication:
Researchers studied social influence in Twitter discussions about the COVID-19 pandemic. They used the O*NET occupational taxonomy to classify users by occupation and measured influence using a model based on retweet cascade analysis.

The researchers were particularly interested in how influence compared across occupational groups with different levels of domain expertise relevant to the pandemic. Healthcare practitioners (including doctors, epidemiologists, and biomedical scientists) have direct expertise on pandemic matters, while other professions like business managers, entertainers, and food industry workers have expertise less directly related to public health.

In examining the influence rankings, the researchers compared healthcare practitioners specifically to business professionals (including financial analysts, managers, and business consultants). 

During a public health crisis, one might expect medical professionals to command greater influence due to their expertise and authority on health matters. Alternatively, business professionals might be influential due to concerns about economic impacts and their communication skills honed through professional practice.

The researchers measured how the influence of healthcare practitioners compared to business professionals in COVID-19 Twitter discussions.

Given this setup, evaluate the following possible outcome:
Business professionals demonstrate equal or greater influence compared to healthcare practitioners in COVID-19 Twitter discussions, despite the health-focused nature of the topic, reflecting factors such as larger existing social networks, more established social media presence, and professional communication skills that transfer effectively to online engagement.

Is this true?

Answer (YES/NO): YES